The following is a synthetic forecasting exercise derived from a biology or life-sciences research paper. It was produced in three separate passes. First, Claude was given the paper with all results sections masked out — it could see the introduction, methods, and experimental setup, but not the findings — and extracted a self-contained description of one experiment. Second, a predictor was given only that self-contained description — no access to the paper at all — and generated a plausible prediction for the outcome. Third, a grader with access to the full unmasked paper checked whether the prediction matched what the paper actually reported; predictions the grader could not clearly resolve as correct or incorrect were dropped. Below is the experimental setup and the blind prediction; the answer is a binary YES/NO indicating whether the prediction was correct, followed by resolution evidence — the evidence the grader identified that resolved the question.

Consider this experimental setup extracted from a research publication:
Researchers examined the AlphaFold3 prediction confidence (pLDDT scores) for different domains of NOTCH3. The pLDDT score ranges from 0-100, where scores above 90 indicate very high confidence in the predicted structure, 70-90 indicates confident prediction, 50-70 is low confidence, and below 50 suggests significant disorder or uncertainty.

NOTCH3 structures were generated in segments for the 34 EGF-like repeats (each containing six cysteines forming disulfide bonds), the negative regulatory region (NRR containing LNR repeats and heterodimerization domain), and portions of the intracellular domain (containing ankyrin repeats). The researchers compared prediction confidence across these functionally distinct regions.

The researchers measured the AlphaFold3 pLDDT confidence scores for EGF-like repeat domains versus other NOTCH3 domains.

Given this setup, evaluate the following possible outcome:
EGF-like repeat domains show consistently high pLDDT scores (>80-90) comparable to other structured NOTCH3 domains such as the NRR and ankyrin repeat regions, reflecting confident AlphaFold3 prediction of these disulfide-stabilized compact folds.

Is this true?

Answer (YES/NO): NO